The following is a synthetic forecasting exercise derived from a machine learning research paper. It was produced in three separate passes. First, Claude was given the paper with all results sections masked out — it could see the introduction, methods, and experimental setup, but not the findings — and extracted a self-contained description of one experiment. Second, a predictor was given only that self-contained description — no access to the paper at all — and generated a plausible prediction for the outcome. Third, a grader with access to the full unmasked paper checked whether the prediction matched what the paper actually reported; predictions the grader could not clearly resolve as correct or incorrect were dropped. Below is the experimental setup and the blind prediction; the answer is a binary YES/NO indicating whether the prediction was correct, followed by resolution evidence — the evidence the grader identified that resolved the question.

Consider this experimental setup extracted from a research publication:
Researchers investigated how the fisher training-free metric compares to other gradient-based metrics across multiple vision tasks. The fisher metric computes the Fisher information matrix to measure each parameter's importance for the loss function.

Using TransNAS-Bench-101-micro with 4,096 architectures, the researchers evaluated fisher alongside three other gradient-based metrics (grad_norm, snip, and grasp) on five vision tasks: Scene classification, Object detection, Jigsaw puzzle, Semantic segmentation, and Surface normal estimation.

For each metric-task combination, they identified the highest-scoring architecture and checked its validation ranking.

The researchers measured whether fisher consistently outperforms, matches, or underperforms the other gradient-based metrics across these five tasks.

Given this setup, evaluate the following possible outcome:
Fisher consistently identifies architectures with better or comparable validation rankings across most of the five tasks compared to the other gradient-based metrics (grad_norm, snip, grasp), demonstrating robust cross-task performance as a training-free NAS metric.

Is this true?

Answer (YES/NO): NO